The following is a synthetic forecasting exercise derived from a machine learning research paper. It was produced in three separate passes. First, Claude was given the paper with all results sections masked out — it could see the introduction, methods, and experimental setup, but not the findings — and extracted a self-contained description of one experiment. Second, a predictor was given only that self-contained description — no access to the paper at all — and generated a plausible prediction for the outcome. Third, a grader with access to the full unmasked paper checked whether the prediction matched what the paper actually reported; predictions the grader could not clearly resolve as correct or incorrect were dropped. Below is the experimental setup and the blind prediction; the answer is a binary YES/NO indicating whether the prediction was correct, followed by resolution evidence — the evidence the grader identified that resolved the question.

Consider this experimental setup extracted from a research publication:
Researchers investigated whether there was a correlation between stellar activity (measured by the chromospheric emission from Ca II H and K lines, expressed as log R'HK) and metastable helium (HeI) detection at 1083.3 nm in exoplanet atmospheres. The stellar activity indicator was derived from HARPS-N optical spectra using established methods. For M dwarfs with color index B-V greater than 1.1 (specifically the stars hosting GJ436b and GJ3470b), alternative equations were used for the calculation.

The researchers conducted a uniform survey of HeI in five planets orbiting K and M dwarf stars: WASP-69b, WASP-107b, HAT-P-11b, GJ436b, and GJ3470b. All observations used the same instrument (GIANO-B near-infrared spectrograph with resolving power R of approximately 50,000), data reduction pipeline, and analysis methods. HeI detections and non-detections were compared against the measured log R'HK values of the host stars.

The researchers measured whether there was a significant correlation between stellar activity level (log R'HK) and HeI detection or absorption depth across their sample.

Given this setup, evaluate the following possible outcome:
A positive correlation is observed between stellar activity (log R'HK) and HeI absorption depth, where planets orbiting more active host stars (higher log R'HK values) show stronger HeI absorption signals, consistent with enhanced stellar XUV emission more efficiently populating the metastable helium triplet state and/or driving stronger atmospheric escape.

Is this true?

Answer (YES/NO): NO